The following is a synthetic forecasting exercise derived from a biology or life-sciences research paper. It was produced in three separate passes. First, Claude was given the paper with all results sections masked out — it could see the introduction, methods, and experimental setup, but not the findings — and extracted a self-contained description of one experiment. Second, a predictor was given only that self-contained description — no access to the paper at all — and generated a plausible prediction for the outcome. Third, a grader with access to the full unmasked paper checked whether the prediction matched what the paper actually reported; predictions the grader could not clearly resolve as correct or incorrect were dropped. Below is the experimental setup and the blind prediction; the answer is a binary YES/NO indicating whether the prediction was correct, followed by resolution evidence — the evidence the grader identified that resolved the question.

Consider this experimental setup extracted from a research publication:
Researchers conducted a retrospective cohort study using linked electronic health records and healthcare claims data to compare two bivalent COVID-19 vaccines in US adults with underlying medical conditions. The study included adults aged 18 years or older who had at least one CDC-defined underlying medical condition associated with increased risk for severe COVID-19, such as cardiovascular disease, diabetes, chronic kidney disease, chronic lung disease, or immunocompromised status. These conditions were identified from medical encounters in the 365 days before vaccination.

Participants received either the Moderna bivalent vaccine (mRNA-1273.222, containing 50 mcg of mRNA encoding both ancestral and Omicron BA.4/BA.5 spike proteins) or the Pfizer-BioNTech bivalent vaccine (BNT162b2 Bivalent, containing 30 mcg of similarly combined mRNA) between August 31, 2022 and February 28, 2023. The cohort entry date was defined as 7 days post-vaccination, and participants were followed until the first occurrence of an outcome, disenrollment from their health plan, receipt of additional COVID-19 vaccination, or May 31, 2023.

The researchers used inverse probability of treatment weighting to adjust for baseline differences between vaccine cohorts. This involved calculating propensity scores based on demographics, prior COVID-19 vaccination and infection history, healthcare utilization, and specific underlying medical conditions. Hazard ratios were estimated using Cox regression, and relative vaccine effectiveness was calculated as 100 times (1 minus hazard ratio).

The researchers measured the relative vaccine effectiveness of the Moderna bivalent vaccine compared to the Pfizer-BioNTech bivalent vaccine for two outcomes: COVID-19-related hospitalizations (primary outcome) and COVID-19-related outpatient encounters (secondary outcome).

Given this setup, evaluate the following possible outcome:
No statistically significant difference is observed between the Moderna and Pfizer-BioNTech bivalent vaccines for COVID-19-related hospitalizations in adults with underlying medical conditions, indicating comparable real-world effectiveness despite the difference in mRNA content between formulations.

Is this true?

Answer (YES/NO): NO